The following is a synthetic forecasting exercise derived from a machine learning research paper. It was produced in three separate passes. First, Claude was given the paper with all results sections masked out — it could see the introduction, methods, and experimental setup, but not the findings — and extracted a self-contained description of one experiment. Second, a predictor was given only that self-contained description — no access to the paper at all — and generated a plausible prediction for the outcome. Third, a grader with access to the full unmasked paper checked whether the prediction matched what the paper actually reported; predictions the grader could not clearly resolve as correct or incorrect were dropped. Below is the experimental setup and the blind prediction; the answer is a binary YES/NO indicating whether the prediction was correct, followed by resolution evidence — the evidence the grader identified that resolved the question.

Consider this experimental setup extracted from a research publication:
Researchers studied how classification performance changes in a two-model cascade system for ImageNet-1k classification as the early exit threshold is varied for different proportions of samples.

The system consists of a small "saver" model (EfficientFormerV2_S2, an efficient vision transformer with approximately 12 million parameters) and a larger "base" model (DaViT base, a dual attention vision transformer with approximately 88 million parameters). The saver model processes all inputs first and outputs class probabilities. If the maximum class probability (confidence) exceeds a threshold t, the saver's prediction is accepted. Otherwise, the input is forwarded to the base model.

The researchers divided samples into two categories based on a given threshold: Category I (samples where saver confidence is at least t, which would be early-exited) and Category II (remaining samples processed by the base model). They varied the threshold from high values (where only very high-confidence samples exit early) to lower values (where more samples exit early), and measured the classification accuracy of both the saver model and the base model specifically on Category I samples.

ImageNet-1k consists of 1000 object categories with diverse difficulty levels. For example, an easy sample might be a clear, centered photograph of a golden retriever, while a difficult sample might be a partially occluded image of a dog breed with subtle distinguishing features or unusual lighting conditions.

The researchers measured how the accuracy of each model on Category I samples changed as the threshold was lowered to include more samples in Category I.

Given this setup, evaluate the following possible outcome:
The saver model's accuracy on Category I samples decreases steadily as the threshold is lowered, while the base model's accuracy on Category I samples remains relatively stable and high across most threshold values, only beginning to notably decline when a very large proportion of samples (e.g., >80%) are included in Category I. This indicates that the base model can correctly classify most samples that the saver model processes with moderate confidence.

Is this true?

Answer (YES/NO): NO